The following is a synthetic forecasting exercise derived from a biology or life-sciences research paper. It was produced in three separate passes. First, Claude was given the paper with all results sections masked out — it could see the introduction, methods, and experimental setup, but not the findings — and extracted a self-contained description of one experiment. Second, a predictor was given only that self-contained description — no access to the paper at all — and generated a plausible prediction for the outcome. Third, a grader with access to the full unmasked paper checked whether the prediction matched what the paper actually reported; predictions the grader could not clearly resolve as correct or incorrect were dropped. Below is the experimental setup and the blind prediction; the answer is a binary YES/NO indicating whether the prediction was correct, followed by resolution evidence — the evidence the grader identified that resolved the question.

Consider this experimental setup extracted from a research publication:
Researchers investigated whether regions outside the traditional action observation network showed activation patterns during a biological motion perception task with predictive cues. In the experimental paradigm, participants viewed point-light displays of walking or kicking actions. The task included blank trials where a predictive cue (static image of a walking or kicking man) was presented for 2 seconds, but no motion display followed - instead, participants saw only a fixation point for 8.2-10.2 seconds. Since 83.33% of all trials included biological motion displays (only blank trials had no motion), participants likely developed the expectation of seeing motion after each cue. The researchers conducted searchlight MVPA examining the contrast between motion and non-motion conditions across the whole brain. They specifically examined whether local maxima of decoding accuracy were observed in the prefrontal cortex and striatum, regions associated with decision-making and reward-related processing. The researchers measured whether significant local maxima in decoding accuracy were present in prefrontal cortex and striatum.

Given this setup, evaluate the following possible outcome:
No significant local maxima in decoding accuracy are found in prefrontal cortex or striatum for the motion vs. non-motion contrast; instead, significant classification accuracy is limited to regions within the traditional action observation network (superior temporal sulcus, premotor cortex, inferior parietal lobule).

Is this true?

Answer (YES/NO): NO